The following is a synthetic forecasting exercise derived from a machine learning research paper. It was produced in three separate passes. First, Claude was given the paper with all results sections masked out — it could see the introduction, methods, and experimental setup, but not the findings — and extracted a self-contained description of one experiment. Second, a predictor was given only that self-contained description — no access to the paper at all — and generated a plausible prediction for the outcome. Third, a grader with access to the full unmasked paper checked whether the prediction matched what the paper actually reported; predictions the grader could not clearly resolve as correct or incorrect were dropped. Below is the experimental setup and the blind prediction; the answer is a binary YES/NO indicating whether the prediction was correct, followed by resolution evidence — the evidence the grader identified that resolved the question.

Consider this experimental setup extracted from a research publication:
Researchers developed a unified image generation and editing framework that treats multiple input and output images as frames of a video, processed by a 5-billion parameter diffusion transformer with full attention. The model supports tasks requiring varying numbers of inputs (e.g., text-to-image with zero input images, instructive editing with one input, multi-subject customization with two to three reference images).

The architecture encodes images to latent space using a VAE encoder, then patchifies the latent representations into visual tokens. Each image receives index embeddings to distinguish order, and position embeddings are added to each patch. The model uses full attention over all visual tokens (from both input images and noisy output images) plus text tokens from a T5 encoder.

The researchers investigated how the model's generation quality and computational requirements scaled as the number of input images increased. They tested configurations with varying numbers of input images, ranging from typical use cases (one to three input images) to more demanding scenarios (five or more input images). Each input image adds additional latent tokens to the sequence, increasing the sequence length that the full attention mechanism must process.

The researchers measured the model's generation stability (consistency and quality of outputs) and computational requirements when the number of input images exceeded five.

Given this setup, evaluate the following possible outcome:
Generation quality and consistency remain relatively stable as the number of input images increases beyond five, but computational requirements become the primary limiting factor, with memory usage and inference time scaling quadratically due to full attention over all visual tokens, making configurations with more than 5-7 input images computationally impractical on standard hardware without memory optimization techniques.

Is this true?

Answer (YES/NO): NO